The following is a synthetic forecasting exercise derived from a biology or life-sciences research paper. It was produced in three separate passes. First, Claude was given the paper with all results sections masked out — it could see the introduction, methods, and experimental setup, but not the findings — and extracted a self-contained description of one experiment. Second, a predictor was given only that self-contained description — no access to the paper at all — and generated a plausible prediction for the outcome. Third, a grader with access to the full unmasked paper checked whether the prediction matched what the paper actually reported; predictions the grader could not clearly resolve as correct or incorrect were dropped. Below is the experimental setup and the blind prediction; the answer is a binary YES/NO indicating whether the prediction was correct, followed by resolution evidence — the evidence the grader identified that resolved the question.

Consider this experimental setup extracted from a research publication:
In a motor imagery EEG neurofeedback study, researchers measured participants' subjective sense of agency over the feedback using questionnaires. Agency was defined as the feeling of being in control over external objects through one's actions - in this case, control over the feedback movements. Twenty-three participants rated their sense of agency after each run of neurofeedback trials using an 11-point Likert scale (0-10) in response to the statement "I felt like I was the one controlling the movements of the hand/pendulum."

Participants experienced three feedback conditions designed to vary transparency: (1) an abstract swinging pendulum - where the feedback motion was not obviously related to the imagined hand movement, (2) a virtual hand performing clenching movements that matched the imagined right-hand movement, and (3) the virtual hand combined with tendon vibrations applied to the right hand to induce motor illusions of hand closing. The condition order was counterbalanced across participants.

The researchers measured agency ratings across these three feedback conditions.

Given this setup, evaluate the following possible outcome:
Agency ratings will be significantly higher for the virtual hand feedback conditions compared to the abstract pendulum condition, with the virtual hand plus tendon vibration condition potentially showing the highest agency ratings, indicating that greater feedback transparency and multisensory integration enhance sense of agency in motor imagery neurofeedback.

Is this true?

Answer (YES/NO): NO